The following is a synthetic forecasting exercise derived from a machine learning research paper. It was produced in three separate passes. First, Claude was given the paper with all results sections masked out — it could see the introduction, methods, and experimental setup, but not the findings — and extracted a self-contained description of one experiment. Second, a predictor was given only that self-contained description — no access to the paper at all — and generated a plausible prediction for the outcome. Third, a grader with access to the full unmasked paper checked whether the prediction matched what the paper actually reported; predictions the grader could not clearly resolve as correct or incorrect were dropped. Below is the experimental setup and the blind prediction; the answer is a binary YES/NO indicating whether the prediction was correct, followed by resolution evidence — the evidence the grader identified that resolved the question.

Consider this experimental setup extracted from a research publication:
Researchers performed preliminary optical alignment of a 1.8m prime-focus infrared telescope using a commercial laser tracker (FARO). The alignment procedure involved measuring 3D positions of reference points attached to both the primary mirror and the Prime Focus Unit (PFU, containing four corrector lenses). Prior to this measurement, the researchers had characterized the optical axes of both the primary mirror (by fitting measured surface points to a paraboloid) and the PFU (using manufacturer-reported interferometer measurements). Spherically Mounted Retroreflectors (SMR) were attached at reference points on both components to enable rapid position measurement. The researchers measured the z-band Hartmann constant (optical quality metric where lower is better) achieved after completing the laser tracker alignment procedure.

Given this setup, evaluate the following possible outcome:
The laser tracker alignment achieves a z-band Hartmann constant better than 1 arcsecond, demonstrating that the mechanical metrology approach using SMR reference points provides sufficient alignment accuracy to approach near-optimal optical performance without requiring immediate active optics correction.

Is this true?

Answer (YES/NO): NO